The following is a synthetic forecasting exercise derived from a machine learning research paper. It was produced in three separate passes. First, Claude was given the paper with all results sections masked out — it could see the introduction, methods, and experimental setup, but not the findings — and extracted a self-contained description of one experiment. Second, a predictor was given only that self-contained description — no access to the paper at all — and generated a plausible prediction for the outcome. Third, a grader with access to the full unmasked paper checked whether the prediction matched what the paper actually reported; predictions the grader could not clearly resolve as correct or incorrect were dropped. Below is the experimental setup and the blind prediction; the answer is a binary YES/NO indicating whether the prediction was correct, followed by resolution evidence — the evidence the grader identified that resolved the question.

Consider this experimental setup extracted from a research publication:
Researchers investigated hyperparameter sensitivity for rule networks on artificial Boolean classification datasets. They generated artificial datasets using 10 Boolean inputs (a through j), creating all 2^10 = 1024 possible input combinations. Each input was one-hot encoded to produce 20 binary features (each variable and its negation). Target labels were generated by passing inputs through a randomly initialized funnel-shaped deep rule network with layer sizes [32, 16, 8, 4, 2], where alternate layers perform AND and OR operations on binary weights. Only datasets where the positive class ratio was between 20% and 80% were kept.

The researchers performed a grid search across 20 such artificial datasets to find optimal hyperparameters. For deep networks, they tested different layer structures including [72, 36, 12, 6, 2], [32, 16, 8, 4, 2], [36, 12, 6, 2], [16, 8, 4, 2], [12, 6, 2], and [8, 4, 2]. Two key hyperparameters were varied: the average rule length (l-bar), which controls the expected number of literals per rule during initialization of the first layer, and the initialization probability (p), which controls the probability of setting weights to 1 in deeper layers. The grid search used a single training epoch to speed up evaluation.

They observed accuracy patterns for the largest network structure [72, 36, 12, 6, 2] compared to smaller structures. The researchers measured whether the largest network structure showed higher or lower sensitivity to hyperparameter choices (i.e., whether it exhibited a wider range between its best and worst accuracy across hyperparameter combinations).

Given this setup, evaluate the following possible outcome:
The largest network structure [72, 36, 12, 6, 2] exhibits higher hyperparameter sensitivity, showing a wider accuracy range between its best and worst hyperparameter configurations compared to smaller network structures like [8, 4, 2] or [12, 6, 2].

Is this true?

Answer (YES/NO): YES